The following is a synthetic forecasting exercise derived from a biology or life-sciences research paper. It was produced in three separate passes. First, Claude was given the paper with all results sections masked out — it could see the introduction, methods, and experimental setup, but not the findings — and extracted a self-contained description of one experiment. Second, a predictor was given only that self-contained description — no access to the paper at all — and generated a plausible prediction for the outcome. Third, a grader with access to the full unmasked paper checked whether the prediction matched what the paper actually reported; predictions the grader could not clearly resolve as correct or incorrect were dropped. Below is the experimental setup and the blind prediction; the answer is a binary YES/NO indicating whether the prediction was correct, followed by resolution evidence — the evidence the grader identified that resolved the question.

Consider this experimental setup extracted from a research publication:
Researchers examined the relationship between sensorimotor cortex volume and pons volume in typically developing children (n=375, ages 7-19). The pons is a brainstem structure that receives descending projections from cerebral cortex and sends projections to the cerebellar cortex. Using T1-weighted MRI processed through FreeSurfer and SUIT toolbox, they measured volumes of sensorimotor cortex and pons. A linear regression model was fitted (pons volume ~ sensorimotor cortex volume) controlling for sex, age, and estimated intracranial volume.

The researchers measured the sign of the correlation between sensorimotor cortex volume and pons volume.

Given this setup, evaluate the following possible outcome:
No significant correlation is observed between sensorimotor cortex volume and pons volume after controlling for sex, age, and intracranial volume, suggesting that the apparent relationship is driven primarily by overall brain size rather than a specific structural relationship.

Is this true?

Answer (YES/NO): NO